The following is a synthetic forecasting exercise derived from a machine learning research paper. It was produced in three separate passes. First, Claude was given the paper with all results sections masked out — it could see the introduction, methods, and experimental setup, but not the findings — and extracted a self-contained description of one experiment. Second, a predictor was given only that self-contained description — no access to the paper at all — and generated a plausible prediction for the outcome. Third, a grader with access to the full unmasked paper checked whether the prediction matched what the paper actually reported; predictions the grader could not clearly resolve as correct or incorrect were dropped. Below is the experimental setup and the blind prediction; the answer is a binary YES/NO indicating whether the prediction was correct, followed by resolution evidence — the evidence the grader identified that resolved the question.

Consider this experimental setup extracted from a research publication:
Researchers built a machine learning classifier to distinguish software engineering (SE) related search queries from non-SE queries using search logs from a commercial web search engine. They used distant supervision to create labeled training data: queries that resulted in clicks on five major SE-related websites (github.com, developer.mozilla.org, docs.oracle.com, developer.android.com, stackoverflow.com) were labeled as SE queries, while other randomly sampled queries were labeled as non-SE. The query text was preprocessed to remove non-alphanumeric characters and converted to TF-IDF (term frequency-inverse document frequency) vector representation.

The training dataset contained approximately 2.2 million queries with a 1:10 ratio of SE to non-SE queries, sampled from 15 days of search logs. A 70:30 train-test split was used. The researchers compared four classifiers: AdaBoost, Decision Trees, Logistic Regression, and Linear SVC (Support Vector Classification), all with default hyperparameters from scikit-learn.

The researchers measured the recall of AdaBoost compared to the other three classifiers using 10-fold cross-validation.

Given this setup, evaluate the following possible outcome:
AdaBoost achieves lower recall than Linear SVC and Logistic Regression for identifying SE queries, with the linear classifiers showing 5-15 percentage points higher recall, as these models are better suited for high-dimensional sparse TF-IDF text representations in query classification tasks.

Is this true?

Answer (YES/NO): NO